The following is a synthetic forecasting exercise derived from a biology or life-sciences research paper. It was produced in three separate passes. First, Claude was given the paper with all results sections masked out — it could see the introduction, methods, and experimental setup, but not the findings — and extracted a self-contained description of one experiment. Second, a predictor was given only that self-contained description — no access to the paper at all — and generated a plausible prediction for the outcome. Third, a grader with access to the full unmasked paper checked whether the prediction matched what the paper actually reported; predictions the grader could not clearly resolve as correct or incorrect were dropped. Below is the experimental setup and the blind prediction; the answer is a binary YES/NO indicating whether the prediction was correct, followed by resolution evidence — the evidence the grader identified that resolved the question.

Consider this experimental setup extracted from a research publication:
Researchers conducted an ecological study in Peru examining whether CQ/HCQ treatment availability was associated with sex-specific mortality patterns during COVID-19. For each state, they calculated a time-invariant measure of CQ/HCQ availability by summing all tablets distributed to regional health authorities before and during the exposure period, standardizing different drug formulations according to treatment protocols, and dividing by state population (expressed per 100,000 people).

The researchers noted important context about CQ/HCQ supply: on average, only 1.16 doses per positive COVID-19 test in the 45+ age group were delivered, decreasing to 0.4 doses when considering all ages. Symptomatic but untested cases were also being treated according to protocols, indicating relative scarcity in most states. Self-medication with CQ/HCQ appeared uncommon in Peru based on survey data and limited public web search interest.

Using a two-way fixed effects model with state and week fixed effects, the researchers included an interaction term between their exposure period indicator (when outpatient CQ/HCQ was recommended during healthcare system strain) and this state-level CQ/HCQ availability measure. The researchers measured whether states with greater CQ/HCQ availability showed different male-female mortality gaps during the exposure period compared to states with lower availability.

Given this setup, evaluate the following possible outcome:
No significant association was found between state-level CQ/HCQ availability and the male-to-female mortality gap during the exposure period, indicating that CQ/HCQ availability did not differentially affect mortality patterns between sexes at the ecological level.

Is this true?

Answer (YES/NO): NO